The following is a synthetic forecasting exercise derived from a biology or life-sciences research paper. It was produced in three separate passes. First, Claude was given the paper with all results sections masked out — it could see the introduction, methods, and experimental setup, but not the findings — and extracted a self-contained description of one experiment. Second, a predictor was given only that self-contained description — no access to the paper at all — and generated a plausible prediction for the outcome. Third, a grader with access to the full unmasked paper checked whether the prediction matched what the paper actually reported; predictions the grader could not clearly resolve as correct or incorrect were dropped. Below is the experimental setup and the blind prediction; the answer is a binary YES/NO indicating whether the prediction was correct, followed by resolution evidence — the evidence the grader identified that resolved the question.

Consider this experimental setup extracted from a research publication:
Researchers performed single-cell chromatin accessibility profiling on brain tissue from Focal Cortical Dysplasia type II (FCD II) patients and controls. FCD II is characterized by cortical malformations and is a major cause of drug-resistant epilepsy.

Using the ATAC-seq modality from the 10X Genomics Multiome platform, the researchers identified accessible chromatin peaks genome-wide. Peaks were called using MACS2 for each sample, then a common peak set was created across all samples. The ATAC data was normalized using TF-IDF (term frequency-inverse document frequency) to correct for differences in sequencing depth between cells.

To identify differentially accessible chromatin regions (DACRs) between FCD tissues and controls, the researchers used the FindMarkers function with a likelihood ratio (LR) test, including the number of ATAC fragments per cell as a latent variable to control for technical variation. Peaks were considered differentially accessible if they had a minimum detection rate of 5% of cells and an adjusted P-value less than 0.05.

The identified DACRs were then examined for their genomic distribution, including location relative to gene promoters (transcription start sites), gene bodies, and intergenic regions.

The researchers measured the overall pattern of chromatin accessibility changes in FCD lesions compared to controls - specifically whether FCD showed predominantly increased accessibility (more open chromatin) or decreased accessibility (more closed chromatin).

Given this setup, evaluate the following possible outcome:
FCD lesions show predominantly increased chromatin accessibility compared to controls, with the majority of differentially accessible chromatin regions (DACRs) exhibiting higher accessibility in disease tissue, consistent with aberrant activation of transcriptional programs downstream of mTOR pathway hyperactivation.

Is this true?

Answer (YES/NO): NO